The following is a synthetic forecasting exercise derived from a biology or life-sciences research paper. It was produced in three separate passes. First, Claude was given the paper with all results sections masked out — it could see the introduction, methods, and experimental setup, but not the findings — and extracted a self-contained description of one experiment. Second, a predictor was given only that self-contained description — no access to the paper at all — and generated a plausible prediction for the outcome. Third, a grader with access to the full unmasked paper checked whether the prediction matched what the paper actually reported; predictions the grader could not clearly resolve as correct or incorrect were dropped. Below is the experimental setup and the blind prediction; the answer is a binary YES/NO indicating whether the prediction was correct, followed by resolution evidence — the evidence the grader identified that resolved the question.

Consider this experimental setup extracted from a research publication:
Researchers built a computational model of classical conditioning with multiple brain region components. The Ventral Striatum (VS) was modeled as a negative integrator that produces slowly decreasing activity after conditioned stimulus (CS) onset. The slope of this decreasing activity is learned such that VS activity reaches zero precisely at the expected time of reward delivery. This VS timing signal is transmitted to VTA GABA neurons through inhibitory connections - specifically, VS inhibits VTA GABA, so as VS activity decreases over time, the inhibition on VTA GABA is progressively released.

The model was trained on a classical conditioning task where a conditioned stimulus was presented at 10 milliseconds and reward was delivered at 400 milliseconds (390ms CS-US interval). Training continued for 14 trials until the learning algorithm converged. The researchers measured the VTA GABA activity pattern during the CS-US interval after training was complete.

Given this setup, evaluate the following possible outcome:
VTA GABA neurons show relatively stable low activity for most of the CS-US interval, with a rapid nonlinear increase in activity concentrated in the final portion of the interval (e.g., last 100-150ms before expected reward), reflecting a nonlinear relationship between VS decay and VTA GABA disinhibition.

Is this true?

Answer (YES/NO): NO